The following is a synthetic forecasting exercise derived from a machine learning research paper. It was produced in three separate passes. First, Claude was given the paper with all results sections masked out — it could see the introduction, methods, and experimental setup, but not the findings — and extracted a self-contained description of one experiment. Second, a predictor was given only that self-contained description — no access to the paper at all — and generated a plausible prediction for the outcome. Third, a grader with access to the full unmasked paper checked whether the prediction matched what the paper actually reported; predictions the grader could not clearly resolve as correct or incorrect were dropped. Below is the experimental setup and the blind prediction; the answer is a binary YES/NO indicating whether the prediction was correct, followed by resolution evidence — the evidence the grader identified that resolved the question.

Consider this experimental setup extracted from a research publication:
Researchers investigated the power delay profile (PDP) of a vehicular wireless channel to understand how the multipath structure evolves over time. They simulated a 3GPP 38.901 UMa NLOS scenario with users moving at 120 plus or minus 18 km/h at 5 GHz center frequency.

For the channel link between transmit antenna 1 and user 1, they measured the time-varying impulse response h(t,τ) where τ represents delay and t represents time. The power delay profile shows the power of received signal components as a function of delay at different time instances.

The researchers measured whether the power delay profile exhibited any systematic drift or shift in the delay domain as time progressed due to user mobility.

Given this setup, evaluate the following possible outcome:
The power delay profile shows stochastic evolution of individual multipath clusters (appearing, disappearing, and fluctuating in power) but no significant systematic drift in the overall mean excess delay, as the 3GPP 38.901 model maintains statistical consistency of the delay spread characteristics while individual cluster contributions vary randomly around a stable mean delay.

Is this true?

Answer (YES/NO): NO